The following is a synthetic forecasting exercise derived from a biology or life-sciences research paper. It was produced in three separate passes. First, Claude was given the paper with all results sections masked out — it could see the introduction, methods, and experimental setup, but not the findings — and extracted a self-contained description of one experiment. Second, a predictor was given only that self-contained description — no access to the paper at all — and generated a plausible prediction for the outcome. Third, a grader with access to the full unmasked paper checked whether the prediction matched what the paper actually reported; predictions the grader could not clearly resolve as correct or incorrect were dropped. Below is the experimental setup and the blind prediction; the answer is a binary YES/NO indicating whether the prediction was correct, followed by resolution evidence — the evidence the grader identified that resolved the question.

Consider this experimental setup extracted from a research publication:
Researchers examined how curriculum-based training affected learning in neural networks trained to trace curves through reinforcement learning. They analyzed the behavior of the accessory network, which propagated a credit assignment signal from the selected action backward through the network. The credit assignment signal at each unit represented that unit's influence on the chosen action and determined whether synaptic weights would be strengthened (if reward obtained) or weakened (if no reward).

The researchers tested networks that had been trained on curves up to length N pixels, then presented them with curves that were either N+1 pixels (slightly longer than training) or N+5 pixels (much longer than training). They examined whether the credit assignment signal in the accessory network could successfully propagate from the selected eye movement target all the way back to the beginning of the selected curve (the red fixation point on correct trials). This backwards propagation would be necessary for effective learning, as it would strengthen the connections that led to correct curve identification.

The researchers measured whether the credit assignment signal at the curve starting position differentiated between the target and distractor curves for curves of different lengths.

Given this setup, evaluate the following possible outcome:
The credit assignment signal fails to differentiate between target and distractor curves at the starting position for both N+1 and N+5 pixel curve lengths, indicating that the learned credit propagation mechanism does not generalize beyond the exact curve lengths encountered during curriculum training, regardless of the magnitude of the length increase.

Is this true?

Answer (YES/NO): NO